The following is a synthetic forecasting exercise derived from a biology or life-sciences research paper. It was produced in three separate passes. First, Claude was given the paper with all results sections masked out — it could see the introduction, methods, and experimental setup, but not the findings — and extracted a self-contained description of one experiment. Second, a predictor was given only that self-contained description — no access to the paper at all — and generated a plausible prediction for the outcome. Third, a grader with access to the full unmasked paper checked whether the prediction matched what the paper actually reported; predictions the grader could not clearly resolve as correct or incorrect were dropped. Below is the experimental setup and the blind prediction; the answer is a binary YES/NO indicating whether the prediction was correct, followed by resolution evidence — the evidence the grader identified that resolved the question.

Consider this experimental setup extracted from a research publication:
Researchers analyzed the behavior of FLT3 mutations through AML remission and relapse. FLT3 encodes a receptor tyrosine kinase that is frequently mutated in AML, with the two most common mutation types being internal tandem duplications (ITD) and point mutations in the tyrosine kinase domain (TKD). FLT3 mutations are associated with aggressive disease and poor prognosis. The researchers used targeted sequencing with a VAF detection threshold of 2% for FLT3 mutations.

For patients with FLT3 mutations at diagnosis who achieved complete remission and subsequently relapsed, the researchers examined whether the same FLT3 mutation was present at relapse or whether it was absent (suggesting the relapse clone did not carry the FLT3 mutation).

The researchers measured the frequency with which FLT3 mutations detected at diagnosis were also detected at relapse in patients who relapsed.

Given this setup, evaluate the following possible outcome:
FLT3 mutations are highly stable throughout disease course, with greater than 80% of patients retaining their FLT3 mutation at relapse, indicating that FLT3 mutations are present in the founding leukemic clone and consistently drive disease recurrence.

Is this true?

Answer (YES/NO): NO